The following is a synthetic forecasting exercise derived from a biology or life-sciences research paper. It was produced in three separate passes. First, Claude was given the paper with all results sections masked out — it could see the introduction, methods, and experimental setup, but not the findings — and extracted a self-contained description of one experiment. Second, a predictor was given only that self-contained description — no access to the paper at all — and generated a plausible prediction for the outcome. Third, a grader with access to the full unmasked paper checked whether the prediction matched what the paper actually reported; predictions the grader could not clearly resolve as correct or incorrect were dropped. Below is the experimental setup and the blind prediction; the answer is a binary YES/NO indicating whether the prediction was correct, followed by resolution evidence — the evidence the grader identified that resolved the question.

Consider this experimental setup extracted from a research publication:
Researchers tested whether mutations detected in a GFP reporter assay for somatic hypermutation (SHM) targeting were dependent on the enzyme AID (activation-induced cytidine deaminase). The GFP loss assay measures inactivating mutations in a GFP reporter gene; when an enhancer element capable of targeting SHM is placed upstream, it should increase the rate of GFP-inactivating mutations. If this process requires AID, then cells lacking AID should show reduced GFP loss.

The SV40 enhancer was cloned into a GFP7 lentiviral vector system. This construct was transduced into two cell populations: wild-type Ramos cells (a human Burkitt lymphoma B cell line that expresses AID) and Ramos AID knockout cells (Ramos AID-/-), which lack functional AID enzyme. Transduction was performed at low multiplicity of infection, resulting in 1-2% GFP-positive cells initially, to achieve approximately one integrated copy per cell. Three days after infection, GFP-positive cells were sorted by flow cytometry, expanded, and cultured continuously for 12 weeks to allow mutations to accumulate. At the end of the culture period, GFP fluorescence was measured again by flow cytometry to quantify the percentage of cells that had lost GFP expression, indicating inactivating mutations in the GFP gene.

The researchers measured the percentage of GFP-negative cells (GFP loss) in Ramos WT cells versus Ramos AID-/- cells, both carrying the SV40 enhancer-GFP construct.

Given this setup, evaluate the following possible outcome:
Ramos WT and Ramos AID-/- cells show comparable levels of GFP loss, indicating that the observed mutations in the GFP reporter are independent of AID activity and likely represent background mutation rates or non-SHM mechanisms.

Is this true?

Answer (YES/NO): NO